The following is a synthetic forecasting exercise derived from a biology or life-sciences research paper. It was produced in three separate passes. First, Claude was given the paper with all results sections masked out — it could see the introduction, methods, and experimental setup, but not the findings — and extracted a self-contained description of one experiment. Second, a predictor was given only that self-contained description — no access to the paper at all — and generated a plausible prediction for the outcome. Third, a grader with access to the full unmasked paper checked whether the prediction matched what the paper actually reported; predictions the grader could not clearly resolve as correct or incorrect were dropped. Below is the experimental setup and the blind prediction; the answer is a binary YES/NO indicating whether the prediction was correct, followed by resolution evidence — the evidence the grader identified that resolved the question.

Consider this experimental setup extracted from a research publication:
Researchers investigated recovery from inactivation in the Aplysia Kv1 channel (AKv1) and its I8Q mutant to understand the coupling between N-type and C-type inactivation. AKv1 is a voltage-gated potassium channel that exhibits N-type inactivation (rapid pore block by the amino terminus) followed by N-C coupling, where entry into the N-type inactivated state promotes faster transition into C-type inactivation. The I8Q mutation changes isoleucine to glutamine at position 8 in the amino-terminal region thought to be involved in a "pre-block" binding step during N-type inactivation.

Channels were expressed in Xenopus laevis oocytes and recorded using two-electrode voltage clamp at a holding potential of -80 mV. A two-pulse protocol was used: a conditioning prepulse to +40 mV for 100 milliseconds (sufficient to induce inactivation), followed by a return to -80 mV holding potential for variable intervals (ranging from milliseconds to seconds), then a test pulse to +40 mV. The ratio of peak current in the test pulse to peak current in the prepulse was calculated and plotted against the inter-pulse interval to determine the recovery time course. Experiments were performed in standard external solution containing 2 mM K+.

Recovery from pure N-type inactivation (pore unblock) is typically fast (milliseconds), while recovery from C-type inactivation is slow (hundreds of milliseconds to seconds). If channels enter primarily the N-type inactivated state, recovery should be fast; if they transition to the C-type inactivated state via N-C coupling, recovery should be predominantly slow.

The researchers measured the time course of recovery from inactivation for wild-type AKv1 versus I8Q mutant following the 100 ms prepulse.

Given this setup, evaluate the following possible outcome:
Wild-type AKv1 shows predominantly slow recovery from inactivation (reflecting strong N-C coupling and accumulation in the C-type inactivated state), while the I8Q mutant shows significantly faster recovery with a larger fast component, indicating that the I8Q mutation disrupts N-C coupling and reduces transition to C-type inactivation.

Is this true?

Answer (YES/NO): YES